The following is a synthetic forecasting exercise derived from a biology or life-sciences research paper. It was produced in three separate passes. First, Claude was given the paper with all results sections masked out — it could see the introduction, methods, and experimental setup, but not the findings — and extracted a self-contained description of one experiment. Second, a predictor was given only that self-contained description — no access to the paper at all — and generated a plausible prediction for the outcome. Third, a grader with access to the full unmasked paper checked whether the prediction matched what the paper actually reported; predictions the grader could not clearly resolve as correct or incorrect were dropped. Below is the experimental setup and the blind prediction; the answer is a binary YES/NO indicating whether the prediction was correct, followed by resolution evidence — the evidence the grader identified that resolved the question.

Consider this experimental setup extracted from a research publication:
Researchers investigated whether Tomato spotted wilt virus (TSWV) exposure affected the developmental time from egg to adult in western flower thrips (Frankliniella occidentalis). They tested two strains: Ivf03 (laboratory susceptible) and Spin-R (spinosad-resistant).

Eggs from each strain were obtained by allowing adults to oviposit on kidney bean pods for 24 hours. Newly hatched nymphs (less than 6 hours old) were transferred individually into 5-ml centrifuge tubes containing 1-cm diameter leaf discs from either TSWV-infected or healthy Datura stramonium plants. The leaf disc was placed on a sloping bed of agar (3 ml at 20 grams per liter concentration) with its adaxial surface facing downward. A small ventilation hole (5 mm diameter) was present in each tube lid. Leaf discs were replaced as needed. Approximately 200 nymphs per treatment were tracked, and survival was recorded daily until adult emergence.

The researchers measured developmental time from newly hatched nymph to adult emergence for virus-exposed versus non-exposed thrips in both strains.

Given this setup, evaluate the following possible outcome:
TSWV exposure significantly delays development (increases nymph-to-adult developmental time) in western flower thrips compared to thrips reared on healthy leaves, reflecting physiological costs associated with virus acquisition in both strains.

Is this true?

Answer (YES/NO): NO